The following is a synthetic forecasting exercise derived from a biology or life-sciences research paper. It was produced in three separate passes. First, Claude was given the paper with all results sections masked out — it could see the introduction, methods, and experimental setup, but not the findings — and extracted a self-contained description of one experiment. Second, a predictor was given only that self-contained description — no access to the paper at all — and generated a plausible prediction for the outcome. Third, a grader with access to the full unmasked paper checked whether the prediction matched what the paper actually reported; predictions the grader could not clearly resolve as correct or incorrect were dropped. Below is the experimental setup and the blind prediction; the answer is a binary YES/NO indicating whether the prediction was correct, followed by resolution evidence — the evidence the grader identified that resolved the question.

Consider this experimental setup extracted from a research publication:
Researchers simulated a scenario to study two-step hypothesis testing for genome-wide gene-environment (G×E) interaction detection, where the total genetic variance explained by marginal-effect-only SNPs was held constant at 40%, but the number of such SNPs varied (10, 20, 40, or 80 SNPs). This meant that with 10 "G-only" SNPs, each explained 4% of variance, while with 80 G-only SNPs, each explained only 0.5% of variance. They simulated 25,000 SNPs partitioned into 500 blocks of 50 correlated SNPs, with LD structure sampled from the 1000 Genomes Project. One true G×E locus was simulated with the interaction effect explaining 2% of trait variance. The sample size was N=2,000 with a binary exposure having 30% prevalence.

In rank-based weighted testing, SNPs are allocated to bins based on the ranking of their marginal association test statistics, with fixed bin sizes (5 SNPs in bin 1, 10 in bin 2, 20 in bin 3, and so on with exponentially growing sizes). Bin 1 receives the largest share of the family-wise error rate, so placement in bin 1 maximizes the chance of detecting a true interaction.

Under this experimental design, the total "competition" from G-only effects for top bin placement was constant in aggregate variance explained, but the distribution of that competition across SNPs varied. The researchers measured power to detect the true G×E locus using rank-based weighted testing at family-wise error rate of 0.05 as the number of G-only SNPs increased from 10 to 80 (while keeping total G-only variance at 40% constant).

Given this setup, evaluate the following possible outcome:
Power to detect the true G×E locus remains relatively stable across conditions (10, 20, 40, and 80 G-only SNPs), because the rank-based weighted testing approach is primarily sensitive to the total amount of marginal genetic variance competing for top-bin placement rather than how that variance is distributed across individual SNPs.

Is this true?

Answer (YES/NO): NO